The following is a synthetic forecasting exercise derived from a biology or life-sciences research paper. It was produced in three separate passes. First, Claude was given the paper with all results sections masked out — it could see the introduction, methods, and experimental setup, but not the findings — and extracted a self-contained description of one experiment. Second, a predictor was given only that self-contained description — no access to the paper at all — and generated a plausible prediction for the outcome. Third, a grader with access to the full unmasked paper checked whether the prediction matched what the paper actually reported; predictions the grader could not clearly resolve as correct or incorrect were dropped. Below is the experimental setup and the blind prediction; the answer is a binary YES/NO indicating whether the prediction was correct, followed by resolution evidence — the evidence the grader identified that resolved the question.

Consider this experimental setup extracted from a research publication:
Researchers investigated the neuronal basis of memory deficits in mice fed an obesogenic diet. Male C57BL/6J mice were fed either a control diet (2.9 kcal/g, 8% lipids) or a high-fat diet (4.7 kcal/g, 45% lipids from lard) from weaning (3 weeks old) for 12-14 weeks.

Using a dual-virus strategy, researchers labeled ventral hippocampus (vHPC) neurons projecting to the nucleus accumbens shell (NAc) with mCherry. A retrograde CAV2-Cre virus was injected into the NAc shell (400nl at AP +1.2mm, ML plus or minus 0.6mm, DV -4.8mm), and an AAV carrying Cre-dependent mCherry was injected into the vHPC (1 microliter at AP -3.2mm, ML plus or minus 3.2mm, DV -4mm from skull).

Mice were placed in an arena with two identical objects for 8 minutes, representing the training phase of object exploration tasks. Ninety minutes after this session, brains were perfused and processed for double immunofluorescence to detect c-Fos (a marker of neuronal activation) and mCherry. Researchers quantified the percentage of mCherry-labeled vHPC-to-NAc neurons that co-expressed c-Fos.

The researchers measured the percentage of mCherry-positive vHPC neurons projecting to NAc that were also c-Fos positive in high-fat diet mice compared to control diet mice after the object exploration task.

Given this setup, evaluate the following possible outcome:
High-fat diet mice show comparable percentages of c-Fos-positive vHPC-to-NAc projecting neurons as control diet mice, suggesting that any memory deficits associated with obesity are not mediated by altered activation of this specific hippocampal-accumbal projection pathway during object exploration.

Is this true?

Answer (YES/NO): NO